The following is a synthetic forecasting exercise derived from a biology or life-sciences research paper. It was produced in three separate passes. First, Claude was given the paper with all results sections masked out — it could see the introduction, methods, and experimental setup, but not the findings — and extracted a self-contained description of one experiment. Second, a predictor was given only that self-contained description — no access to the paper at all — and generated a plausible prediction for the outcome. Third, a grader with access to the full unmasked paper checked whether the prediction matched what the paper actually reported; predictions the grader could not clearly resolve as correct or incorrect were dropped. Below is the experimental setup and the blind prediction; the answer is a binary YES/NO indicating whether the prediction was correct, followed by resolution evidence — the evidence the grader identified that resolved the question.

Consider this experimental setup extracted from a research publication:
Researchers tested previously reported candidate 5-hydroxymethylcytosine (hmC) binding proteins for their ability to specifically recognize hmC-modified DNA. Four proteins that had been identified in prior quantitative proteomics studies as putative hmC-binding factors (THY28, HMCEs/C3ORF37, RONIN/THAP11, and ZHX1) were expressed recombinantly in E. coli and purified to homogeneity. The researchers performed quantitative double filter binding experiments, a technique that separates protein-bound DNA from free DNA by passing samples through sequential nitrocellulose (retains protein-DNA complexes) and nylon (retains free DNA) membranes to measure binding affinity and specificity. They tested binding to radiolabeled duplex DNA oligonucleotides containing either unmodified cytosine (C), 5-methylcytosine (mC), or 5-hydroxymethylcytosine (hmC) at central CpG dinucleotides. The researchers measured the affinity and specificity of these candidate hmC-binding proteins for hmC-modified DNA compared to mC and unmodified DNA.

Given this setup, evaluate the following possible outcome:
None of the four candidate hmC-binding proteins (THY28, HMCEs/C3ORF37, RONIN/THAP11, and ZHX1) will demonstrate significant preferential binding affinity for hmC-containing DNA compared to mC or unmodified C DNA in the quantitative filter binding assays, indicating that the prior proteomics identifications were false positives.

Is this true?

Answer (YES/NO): YES